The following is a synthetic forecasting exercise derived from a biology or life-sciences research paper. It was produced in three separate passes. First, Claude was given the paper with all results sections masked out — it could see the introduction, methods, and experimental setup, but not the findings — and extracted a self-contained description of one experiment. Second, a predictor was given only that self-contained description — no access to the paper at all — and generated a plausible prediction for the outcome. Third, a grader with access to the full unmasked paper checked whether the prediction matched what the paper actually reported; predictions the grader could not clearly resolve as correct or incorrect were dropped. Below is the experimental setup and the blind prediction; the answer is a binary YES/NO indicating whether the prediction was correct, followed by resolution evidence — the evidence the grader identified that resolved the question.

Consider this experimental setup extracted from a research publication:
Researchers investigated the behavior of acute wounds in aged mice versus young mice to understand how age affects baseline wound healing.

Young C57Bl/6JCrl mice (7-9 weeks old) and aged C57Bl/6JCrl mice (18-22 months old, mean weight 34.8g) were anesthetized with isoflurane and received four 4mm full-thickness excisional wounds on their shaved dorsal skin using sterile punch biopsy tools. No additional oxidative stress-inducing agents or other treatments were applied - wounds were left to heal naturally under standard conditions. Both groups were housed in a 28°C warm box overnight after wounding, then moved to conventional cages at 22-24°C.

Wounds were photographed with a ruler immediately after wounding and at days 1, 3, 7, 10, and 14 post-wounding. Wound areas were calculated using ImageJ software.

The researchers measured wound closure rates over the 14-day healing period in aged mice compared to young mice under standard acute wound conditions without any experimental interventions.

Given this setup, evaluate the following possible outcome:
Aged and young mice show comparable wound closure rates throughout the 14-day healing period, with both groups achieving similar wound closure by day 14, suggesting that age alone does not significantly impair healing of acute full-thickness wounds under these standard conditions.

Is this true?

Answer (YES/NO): NO